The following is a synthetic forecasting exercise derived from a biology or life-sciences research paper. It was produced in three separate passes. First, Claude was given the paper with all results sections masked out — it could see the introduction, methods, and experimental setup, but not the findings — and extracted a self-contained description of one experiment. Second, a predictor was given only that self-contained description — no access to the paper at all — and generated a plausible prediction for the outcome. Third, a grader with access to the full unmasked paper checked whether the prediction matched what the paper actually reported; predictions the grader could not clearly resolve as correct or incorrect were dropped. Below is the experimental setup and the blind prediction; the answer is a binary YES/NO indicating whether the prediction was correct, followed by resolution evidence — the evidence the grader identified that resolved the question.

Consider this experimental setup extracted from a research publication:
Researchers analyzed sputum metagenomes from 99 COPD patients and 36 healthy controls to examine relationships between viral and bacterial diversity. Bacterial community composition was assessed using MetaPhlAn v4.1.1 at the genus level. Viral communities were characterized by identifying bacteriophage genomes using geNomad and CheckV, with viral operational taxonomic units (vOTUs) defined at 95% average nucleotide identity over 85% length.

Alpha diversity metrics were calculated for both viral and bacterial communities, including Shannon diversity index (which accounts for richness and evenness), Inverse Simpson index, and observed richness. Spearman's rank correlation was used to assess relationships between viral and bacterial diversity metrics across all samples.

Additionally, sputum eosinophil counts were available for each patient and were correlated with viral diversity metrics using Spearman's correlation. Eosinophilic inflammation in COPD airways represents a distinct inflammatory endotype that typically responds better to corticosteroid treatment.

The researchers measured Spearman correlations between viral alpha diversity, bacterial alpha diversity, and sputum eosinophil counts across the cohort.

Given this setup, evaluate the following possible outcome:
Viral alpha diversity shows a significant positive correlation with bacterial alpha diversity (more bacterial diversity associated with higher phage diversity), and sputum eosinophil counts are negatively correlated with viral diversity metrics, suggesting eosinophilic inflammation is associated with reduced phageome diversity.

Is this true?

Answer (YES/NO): YES